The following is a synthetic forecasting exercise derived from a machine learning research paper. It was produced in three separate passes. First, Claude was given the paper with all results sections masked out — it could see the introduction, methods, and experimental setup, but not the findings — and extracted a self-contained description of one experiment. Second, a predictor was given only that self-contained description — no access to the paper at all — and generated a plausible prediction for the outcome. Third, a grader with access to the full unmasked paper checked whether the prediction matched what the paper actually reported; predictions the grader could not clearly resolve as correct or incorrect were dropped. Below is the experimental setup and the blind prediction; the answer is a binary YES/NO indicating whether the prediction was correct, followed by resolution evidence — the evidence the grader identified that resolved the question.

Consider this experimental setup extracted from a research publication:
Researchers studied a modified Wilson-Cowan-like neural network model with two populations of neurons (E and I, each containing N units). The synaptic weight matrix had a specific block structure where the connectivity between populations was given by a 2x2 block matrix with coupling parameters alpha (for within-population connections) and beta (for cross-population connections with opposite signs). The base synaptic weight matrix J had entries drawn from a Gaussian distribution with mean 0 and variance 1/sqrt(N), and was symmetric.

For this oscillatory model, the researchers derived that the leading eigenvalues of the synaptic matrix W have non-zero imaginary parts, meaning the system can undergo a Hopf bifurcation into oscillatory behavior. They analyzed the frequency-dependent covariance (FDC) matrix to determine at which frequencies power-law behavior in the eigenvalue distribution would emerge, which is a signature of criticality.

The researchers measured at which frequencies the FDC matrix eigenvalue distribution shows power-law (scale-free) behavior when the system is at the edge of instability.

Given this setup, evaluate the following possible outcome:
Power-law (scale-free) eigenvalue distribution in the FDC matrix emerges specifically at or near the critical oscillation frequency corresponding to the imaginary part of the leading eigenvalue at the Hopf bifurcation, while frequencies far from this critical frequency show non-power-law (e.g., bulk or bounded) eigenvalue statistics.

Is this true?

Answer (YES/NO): YES